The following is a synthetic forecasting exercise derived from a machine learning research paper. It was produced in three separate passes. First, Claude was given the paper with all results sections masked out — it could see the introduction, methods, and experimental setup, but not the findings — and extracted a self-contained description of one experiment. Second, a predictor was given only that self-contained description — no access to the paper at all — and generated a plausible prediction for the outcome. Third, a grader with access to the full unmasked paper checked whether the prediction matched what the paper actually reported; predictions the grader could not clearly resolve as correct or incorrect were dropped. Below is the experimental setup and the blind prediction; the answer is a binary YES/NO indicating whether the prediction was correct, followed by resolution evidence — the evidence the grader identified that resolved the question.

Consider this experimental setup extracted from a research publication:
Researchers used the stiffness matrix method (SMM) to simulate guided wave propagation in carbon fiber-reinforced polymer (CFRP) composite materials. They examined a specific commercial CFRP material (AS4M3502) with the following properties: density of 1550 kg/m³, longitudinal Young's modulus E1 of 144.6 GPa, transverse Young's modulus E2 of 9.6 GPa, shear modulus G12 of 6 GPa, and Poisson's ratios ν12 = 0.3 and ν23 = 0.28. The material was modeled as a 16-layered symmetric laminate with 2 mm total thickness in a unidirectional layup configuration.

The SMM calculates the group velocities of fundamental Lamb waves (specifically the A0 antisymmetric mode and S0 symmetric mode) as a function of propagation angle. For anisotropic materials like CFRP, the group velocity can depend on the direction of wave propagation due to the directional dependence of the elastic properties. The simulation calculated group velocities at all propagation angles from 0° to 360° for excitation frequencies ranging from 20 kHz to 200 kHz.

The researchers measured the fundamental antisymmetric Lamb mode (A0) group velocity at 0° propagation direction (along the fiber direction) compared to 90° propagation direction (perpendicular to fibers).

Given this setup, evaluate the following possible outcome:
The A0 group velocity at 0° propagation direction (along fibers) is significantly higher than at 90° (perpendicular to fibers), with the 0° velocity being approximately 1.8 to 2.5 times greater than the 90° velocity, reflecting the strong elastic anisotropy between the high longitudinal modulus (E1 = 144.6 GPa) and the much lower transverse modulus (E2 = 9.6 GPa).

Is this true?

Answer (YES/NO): YES